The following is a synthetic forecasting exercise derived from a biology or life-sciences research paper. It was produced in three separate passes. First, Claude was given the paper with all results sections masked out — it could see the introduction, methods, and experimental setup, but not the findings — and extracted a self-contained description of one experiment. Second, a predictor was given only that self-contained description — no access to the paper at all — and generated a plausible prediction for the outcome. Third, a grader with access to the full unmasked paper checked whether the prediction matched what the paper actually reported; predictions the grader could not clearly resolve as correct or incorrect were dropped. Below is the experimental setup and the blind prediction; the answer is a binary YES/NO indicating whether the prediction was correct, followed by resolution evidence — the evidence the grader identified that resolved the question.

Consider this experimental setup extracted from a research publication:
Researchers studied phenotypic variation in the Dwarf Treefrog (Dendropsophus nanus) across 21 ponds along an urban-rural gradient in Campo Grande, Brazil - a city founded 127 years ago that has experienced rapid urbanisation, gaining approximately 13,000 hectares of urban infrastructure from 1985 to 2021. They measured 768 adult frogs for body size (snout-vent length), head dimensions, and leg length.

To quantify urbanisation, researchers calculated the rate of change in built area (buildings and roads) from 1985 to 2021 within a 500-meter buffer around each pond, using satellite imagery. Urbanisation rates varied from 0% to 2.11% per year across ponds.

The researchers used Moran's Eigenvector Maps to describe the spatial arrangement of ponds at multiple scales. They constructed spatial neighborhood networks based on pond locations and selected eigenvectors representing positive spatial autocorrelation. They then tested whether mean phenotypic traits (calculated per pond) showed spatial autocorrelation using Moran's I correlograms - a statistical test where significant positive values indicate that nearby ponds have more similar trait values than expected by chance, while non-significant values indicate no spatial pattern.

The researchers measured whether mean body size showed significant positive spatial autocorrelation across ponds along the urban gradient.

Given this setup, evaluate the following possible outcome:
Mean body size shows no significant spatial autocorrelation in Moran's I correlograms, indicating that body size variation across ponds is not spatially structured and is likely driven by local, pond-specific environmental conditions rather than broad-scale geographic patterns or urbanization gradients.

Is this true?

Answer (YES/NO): YES